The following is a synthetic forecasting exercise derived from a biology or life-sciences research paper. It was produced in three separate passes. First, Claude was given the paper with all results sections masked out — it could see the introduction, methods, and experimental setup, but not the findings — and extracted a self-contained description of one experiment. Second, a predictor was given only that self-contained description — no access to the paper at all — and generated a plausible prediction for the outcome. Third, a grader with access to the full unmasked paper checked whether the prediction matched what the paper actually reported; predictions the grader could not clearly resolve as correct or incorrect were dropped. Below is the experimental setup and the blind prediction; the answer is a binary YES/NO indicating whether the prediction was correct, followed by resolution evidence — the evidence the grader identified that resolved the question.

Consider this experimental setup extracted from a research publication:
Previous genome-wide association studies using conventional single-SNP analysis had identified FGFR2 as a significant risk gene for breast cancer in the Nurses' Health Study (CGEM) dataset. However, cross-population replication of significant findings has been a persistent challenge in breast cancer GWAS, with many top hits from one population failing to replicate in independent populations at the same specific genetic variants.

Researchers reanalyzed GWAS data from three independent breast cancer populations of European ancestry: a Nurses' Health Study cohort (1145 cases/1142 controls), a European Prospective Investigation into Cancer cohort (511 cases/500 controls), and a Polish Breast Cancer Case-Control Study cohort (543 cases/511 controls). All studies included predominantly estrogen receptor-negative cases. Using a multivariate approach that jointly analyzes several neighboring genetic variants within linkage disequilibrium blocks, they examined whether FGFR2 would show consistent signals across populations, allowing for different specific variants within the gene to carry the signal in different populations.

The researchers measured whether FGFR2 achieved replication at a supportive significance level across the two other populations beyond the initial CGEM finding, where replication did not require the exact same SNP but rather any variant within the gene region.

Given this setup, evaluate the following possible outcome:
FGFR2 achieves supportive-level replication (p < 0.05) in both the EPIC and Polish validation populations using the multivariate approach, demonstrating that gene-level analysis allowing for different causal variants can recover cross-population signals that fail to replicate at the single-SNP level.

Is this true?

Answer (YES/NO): YES